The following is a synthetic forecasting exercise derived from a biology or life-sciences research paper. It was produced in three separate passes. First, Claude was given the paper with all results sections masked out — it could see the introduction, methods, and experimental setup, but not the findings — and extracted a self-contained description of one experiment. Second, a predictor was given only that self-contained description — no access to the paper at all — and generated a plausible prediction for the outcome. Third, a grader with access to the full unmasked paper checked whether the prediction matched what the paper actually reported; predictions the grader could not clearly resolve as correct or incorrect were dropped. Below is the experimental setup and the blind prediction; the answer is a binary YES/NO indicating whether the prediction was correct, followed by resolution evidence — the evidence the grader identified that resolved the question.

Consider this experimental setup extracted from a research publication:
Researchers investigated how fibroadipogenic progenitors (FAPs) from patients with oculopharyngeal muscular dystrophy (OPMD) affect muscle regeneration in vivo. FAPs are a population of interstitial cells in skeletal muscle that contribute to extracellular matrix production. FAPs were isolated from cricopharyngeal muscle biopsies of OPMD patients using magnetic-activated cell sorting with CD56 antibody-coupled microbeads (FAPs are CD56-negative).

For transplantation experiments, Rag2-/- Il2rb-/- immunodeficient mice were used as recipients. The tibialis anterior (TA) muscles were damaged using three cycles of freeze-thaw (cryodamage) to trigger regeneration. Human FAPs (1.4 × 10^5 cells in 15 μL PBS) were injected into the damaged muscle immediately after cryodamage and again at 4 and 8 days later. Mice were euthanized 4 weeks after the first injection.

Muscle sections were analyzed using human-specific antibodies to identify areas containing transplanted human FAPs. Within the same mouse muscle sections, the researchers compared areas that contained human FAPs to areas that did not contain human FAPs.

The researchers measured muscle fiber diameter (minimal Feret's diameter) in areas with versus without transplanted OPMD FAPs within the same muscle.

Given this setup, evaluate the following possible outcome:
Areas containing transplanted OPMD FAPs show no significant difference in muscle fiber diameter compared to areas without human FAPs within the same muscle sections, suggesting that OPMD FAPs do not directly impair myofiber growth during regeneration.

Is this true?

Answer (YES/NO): NO